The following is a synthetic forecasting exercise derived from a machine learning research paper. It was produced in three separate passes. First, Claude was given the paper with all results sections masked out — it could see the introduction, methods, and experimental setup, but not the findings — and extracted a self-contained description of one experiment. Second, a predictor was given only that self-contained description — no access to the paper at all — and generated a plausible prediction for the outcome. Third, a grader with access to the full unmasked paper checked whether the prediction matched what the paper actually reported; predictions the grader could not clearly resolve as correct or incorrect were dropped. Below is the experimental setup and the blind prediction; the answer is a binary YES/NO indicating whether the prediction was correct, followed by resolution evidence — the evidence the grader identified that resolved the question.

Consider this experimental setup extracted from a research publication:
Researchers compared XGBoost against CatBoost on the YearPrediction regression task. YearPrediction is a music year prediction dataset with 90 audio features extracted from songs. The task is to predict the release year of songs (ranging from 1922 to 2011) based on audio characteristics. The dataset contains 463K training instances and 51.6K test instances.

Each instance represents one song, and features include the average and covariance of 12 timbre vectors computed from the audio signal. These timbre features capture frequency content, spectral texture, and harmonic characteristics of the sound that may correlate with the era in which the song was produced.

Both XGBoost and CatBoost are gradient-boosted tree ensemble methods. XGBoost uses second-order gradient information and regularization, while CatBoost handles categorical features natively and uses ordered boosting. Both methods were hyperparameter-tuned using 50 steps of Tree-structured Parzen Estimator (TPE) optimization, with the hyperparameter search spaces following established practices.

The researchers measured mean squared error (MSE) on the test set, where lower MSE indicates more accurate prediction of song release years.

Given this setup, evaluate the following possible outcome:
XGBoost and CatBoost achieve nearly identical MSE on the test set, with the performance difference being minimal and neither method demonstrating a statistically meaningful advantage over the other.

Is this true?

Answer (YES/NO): NO